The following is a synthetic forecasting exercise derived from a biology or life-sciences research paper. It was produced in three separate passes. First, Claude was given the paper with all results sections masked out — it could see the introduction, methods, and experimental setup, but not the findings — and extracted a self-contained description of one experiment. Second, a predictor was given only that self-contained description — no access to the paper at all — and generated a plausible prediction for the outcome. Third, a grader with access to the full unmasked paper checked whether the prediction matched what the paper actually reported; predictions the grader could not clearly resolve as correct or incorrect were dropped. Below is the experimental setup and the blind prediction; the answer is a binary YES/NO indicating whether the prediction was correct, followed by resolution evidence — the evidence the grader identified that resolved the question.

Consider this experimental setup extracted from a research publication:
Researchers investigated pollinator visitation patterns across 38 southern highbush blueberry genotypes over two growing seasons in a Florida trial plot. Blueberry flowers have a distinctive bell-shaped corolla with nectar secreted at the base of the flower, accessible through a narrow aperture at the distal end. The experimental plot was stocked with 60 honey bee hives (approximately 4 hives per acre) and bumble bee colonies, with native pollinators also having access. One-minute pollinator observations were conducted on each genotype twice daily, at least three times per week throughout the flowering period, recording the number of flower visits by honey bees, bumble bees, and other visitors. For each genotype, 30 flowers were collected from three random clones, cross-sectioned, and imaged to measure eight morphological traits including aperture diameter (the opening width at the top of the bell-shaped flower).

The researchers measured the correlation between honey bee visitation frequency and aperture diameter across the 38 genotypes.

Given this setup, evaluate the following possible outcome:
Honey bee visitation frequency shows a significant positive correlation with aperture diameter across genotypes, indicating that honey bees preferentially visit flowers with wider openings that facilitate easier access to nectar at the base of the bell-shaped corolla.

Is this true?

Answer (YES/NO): NO